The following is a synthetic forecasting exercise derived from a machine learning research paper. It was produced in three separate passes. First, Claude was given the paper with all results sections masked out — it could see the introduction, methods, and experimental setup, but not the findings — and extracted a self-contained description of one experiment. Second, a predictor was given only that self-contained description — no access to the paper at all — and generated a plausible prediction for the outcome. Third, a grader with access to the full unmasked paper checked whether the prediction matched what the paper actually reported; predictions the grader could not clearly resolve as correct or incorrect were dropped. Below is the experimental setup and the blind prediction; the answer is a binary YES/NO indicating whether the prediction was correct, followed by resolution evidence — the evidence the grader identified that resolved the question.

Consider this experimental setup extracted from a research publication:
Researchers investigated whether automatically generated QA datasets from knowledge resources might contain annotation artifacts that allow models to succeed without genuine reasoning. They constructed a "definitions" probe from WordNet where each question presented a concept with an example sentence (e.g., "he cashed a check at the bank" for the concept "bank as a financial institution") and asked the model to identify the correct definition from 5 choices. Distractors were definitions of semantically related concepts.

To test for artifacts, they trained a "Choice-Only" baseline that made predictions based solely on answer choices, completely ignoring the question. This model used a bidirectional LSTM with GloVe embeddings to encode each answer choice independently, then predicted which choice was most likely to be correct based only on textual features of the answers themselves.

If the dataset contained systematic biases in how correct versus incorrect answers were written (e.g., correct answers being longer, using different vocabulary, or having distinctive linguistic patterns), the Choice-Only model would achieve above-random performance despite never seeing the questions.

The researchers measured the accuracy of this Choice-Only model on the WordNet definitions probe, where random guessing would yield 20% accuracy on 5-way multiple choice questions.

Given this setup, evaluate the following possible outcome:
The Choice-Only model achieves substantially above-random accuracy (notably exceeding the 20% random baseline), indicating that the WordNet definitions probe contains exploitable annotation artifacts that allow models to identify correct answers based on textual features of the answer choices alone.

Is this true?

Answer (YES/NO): NO